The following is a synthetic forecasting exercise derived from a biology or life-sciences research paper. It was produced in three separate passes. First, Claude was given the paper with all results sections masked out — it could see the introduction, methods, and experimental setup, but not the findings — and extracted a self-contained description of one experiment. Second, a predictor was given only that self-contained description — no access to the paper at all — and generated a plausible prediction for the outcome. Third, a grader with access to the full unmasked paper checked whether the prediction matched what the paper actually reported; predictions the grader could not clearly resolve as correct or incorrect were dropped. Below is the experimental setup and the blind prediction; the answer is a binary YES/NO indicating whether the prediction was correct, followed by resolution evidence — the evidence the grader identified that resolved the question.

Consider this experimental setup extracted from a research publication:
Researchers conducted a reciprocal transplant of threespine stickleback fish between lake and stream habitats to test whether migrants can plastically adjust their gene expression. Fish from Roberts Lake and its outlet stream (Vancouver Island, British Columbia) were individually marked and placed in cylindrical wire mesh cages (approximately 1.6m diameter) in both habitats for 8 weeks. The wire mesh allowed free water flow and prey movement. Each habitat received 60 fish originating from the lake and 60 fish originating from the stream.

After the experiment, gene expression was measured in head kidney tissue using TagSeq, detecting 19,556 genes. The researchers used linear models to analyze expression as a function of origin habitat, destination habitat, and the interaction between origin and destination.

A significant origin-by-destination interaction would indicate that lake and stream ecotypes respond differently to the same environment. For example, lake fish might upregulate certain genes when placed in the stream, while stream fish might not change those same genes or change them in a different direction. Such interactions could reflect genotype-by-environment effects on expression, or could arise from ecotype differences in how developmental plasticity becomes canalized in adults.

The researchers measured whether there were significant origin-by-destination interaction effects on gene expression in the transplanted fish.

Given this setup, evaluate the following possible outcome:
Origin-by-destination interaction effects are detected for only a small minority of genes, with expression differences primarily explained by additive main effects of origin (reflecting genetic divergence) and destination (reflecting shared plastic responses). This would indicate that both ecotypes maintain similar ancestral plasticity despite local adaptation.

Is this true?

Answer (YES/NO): NO